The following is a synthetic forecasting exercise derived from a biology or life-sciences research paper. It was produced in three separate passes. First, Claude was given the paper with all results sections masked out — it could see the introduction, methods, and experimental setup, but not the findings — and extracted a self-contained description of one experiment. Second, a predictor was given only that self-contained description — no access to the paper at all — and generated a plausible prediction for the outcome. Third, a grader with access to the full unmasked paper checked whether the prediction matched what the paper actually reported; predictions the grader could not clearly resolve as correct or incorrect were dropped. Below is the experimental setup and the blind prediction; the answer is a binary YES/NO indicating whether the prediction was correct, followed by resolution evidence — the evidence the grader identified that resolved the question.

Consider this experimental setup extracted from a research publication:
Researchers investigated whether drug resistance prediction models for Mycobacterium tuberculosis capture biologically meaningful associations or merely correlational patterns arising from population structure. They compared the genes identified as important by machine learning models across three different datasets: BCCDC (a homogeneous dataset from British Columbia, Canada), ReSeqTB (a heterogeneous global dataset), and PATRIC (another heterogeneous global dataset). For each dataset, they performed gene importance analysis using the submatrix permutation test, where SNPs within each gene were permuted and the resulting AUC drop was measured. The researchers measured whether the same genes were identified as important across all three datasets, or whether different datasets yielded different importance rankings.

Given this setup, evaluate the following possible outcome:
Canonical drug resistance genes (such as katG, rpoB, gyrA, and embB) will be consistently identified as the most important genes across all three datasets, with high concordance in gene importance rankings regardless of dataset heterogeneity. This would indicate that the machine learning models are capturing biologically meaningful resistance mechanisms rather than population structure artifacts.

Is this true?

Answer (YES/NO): NO